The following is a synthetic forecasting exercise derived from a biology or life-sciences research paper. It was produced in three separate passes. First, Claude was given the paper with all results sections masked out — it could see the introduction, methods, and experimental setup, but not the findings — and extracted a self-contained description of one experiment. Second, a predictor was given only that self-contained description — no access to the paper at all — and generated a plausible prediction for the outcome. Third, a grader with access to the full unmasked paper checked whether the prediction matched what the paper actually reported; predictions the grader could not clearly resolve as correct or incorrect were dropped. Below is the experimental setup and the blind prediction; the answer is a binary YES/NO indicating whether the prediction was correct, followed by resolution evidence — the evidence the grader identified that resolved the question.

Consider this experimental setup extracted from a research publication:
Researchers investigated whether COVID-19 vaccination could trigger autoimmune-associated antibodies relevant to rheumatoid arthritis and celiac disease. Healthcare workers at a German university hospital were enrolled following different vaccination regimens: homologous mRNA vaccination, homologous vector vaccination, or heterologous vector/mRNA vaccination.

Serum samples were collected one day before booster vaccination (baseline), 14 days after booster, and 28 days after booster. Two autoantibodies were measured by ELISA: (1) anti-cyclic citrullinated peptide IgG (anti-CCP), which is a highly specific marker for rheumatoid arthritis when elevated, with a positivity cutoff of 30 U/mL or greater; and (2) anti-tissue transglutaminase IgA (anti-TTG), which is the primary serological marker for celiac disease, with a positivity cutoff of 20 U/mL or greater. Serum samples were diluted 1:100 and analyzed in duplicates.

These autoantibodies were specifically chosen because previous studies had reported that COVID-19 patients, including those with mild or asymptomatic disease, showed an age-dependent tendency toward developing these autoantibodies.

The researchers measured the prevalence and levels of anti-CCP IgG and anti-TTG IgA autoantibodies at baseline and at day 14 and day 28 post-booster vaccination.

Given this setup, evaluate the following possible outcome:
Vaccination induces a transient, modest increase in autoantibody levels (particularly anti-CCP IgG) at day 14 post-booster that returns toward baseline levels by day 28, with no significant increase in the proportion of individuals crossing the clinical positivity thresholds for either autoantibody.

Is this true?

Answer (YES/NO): NO